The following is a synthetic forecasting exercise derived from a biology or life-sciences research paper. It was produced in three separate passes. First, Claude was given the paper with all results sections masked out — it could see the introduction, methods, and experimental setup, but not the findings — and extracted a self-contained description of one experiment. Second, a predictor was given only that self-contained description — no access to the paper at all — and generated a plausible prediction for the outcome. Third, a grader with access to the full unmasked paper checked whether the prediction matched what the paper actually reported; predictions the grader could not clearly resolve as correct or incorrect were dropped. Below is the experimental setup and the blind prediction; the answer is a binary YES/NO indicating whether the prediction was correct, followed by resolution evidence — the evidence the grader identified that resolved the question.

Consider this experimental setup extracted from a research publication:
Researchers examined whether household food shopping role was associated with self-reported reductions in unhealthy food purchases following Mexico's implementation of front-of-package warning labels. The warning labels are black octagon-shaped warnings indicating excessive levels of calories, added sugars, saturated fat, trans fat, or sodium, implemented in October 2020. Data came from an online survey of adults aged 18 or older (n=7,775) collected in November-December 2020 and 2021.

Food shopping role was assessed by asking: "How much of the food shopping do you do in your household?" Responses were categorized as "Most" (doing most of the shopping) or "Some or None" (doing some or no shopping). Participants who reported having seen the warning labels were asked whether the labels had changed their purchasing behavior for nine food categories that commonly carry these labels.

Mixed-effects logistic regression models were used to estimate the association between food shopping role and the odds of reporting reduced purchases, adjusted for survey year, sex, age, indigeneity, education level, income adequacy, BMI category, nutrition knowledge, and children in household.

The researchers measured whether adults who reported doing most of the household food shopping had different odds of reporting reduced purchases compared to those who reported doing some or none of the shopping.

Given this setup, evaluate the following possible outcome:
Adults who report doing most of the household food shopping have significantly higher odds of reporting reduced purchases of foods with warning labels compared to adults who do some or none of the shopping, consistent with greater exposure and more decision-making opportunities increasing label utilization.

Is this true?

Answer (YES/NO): YES